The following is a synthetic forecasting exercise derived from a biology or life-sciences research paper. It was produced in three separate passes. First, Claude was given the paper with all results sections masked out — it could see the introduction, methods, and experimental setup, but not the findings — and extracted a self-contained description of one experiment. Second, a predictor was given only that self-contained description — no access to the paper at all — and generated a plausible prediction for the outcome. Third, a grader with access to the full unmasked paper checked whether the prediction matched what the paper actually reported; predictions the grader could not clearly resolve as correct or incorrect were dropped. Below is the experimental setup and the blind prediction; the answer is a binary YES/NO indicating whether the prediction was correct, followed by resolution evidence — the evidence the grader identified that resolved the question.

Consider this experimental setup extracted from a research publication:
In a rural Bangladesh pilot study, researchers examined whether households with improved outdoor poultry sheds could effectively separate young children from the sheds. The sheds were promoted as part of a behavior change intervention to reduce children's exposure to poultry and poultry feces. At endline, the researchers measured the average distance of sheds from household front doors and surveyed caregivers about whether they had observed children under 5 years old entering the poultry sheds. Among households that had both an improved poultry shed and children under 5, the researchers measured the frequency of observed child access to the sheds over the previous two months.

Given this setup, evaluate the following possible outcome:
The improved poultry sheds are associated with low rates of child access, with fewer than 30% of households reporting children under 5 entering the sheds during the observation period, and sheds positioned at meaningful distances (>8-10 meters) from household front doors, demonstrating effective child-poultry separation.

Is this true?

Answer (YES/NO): NO